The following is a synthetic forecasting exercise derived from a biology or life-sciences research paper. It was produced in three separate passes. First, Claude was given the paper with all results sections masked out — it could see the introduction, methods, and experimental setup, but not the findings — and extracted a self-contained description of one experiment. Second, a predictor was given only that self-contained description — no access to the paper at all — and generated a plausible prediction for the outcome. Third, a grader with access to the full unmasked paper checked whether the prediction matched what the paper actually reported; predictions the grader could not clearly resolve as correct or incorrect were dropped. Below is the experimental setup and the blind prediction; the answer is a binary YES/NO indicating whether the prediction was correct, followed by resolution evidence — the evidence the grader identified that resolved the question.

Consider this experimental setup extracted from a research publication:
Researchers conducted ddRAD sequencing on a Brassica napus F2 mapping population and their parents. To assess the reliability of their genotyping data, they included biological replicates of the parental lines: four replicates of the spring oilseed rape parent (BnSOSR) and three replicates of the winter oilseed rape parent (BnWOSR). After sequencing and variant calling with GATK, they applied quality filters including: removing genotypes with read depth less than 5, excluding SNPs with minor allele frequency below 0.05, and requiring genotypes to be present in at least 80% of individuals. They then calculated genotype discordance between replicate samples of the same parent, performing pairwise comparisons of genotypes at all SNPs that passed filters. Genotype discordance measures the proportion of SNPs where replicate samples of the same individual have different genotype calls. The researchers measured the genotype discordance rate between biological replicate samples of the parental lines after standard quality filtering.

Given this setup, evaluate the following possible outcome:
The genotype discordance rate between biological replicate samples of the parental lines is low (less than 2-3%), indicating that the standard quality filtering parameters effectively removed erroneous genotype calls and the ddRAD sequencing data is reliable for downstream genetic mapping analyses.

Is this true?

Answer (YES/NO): NO